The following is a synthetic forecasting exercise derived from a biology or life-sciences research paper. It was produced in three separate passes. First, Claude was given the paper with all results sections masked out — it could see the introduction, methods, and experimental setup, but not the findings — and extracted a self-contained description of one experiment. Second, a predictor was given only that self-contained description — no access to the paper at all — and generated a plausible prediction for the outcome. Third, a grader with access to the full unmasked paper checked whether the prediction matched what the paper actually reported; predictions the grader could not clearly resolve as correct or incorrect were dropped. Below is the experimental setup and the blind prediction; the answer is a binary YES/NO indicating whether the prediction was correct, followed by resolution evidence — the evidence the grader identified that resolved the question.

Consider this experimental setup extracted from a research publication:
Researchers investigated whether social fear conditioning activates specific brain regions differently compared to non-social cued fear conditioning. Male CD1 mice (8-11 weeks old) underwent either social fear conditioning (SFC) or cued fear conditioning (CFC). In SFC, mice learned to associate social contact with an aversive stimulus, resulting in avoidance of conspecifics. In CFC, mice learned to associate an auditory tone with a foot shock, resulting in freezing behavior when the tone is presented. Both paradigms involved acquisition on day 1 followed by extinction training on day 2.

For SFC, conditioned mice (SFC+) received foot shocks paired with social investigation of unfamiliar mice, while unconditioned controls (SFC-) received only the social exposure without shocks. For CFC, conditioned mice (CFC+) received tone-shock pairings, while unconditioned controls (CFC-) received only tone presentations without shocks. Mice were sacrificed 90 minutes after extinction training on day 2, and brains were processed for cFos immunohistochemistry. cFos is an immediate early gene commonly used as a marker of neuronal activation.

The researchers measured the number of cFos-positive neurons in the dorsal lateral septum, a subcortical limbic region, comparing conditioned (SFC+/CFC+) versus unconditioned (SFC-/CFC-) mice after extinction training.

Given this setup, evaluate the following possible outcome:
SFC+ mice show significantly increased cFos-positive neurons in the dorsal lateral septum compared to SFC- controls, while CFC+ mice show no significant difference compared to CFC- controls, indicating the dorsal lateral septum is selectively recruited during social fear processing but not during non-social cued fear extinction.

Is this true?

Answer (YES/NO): NO